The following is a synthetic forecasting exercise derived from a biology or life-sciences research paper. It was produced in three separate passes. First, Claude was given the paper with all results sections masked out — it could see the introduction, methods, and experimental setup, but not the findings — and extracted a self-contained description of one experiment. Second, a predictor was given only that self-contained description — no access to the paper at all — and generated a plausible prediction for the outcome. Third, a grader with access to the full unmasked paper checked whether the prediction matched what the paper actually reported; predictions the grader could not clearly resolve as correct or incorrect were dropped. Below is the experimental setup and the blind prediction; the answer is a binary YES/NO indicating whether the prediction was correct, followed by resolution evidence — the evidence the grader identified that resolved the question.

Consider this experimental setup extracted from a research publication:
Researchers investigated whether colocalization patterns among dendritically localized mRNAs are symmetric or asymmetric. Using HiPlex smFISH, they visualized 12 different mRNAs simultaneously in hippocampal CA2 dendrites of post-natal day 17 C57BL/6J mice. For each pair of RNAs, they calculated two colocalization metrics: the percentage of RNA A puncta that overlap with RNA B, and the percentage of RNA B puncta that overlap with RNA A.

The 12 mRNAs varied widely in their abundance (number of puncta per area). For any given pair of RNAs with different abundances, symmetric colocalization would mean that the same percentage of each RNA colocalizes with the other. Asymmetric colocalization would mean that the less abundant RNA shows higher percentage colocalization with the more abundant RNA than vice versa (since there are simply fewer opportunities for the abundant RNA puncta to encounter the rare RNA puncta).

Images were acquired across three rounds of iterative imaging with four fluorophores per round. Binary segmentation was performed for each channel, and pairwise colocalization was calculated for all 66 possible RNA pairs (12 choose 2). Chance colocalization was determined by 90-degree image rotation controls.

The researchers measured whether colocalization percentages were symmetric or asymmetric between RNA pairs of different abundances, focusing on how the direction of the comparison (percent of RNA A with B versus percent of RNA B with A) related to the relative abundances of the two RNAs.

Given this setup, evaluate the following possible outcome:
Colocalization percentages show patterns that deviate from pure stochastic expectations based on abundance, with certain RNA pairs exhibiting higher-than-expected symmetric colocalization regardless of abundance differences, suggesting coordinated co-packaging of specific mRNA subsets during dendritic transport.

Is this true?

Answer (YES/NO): NO